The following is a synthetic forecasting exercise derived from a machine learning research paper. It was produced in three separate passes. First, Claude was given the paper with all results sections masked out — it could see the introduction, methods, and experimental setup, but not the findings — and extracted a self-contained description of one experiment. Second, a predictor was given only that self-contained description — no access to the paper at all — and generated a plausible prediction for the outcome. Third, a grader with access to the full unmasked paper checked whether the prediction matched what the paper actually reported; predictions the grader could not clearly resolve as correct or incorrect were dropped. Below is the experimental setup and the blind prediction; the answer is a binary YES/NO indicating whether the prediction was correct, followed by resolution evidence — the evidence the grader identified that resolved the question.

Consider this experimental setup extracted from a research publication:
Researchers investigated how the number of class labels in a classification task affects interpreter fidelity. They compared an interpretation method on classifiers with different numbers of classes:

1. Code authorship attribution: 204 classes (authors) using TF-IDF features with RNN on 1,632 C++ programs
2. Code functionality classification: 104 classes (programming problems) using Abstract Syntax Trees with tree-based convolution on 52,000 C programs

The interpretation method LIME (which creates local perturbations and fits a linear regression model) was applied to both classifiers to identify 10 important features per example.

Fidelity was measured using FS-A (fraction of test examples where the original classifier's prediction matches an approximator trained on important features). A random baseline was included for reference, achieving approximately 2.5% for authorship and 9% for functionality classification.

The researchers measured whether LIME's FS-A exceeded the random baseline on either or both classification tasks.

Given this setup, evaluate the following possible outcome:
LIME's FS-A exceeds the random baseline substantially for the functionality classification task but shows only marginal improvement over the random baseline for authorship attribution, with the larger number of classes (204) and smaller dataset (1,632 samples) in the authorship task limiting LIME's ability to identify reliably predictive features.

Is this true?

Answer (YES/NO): NO